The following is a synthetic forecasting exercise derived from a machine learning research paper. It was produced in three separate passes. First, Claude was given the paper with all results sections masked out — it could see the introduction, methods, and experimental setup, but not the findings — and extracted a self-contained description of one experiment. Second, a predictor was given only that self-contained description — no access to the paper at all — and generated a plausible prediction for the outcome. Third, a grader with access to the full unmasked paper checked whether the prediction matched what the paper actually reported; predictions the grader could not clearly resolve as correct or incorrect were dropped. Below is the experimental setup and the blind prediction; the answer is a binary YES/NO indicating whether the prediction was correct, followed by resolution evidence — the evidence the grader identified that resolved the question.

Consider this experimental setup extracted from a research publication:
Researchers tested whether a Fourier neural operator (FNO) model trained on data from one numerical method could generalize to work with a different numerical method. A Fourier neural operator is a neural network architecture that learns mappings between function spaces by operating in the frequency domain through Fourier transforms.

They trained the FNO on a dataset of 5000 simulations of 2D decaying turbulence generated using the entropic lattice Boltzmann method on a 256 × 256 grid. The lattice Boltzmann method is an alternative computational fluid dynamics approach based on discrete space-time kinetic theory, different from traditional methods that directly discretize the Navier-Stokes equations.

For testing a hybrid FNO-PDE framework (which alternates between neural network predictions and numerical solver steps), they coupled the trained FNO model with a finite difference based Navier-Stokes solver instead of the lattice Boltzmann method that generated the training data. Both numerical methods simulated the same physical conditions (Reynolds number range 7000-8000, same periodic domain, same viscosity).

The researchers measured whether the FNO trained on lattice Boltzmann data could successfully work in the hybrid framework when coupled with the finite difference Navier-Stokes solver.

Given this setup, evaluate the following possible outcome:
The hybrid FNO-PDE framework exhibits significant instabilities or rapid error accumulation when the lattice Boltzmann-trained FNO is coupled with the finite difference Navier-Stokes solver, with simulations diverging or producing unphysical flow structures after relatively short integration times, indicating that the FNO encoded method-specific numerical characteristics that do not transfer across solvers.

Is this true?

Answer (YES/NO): NO